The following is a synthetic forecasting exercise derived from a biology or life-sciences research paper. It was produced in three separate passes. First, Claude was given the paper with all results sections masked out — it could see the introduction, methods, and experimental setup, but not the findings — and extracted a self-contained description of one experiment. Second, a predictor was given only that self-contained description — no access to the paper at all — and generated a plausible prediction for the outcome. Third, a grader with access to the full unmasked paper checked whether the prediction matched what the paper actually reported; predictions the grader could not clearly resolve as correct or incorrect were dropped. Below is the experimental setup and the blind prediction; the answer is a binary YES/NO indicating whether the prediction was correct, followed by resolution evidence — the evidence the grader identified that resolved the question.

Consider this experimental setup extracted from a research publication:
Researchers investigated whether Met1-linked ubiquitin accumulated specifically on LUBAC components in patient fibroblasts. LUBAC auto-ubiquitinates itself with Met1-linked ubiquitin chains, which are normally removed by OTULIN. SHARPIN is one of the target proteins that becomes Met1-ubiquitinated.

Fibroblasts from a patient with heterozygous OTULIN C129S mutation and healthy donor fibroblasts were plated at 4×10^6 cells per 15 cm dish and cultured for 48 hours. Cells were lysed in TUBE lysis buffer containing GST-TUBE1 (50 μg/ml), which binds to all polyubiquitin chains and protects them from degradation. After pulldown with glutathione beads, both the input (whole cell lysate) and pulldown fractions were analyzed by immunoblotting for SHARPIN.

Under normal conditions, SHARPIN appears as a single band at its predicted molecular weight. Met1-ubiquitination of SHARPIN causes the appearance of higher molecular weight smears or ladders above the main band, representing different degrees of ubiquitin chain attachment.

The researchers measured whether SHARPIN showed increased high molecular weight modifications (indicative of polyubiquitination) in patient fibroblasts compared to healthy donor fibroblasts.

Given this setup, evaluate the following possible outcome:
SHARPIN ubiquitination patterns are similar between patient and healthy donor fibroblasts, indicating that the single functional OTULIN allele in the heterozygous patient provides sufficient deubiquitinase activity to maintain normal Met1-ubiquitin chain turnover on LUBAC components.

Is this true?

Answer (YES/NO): NO